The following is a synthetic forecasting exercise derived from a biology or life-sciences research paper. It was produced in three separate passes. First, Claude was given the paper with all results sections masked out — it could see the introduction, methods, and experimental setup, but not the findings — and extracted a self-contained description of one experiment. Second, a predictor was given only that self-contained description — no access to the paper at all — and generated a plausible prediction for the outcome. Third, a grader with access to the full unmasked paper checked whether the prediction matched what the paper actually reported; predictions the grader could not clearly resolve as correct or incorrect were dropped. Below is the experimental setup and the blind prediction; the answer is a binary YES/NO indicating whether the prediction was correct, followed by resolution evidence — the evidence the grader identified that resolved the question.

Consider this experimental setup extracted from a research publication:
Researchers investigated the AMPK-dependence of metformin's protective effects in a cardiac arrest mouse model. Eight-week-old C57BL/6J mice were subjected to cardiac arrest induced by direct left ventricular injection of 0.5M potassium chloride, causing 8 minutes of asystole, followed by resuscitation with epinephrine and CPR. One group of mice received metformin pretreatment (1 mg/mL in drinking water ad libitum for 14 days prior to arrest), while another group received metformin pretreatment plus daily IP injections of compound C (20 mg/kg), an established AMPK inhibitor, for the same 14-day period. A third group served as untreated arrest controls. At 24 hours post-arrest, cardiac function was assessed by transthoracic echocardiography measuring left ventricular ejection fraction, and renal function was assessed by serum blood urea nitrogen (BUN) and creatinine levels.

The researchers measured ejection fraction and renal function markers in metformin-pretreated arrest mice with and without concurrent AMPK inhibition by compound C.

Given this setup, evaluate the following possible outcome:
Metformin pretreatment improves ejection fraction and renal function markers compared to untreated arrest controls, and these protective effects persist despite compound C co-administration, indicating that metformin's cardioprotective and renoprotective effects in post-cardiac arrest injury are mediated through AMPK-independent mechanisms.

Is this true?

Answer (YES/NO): NO